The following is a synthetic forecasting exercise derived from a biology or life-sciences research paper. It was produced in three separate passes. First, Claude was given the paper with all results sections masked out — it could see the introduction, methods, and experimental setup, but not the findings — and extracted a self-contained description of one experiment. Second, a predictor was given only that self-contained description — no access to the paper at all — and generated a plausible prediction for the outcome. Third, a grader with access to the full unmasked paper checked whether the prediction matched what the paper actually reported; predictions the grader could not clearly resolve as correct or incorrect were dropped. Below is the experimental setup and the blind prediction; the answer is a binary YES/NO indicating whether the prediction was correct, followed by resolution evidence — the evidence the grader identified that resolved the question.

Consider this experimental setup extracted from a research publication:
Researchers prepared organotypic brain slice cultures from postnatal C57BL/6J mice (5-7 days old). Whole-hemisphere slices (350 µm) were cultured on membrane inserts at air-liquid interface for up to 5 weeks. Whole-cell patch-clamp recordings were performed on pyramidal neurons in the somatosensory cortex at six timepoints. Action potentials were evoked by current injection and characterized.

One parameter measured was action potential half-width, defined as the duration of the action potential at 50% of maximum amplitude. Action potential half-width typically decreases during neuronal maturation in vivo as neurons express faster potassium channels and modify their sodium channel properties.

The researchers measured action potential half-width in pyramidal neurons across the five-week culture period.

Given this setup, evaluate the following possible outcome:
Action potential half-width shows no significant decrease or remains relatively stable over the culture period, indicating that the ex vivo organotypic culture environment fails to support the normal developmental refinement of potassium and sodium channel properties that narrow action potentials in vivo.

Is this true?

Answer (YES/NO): NO